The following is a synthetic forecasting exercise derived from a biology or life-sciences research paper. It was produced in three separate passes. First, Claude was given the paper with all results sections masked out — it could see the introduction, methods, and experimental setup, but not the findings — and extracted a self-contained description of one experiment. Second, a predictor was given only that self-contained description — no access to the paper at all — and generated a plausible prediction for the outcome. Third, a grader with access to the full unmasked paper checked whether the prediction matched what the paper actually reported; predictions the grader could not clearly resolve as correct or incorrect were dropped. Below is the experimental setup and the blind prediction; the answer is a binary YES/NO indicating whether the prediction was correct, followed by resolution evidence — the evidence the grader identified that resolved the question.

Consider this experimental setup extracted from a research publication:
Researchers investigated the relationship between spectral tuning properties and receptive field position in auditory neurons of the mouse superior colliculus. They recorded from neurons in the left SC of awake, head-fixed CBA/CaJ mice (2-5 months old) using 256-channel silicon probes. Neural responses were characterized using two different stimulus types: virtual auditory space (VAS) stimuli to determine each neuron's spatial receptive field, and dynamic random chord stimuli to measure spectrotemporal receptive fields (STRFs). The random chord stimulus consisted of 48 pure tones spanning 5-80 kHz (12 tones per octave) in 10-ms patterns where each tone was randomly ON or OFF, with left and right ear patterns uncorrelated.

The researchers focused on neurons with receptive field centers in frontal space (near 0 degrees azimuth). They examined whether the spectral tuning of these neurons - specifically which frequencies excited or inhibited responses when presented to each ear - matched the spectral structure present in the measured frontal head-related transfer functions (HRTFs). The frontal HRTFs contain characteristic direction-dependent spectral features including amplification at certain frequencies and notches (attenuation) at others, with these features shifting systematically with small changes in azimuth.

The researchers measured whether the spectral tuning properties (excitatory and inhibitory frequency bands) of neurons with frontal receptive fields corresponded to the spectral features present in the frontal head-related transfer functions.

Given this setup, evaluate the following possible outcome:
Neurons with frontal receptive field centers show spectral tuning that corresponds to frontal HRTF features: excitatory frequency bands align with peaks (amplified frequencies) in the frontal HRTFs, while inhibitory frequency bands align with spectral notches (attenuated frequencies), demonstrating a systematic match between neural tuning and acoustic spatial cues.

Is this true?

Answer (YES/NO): YES